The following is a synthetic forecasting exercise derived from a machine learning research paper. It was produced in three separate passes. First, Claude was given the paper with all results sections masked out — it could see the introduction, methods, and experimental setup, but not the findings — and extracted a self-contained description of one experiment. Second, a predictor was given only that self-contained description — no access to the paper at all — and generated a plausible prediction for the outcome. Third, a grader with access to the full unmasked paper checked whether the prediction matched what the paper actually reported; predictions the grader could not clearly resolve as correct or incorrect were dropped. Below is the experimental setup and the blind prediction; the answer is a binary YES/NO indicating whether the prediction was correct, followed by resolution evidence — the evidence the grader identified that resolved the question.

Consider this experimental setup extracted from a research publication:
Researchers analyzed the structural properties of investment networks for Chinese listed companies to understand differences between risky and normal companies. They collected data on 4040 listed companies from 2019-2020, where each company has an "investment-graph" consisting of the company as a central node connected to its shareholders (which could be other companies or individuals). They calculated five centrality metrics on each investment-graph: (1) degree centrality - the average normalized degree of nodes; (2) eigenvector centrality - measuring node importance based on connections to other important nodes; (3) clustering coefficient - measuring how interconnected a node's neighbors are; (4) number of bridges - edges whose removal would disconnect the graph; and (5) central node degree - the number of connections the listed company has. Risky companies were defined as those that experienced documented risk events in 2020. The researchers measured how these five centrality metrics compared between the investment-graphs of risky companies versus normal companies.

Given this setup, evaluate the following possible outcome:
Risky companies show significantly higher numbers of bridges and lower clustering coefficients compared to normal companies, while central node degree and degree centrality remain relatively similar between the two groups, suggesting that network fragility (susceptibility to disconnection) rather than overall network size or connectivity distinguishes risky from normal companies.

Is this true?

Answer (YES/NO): NO